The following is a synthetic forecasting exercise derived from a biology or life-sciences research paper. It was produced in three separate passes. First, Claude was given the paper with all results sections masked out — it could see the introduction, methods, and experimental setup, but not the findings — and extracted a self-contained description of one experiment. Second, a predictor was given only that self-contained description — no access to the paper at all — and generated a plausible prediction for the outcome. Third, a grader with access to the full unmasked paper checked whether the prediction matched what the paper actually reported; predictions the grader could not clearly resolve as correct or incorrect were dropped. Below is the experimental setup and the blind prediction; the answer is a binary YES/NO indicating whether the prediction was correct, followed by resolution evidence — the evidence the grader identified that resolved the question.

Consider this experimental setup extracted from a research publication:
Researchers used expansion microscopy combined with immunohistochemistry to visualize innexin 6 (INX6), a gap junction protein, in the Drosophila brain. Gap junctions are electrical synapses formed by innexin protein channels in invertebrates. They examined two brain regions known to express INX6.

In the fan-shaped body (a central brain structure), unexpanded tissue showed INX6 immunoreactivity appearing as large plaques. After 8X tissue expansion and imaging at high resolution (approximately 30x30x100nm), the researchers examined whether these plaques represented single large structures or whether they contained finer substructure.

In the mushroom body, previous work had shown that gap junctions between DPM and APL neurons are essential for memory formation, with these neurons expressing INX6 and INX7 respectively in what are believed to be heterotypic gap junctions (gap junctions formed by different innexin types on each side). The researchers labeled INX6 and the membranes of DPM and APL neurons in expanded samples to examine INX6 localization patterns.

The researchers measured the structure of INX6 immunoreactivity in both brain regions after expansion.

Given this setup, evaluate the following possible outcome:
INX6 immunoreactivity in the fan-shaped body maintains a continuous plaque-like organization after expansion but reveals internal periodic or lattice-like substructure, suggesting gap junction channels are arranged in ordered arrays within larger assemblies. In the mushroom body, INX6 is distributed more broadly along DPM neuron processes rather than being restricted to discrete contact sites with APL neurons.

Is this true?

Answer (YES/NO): NO